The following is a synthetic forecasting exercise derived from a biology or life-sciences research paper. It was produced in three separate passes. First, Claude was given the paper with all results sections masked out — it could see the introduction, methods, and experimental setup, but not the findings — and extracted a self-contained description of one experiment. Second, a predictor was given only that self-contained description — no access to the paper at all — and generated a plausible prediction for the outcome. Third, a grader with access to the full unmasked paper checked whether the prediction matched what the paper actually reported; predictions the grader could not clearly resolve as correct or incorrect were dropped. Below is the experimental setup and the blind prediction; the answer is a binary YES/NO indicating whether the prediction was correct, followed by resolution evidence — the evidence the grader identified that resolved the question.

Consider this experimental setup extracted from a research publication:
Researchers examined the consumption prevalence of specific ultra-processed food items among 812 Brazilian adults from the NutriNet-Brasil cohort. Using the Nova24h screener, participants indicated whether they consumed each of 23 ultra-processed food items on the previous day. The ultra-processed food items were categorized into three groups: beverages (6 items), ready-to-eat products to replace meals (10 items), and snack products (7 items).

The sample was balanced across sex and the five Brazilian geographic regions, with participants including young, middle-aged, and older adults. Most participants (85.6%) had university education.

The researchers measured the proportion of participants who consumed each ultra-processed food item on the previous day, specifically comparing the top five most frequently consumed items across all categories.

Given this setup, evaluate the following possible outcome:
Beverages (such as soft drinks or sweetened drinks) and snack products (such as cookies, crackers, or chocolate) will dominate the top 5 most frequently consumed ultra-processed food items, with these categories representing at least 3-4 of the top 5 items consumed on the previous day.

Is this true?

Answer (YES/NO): NO